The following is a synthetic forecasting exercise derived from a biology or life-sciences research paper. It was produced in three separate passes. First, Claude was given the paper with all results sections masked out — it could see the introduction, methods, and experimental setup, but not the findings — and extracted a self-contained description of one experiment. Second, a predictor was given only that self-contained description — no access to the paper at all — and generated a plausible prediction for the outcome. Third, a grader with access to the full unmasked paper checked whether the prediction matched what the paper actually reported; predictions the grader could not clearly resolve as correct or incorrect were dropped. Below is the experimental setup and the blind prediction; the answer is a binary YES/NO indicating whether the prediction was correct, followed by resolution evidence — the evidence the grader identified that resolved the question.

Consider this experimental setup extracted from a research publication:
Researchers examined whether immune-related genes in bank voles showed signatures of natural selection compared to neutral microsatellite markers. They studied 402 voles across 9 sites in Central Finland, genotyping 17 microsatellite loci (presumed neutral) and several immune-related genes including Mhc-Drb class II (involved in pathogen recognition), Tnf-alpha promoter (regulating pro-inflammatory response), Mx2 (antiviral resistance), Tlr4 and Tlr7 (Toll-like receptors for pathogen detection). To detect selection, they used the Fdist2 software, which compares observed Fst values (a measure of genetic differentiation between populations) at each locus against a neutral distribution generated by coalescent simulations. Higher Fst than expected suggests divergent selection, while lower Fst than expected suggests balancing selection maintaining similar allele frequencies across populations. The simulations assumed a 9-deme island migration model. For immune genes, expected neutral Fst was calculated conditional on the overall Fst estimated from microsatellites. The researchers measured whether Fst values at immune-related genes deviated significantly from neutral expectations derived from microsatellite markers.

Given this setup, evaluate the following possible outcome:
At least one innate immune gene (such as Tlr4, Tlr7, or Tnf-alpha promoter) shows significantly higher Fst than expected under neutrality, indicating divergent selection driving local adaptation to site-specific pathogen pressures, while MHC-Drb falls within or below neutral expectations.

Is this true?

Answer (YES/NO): YES